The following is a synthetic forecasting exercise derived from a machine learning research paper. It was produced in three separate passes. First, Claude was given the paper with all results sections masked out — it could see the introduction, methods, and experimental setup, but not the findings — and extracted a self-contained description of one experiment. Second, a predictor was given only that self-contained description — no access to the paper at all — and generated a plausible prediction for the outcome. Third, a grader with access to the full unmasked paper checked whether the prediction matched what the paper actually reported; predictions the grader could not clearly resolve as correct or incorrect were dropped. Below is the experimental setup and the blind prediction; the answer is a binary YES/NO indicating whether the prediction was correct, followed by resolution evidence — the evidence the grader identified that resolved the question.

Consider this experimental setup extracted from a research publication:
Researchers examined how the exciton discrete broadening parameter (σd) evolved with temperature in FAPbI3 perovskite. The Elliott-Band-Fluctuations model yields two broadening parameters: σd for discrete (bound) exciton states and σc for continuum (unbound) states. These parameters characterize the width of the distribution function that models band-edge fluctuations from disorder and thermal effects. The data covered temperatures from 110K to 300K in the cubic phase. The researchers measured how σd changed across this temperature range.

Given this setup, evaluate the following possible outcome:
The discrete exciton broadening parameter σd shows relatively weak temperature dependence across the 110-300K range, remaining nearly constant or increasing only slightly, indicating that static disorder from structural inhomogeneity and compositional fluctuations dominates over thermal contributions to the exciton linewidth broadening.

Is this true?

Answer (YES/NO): NO